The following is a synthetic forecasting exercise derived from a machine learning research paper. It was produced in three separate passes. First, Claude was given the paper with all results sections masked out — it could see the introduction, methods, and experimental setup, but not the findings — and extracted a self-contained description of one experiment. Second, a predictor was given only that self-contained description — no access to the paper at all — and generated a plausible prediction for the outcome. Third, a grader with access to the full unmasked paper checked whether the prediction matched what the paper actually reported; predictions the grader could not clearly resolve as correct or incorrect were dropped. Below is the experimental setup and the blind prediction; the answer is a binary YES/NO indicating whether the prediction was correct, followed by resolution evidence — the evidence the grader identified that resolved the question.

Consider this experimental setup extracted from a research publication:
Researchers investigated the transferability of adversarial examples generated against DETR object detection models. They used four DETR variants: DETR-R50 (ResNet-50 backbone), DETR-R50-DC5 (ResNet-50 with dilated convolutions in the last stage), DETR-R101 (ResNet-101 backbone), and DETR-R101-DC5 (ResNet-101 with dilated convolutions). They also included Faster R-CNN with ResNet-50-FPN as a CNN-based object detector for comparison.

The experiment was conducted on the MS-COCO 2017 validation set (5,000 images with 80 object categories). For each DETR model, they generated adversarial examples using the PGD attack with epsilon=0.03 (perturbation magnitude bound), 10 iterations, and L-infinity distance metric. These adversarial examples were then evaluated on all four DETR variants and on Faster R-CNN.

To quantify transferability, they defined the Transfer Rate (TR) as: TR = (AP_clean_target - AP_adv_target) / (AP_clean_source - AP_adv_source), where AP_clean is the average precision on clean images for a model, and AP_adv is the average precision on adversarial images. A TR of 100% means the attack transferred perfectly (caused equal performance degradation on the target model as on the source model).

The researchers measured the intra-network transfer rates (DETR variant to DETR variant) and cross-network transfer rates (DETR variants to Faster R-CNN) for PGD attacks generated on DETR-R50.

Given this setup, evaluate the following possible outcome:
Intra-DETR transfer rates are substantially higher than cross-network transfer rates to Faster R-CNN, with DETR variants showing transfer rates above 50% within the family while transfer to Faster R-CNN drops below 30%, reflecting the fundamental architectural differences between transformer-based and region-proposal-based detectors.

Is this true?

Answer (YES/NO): NO